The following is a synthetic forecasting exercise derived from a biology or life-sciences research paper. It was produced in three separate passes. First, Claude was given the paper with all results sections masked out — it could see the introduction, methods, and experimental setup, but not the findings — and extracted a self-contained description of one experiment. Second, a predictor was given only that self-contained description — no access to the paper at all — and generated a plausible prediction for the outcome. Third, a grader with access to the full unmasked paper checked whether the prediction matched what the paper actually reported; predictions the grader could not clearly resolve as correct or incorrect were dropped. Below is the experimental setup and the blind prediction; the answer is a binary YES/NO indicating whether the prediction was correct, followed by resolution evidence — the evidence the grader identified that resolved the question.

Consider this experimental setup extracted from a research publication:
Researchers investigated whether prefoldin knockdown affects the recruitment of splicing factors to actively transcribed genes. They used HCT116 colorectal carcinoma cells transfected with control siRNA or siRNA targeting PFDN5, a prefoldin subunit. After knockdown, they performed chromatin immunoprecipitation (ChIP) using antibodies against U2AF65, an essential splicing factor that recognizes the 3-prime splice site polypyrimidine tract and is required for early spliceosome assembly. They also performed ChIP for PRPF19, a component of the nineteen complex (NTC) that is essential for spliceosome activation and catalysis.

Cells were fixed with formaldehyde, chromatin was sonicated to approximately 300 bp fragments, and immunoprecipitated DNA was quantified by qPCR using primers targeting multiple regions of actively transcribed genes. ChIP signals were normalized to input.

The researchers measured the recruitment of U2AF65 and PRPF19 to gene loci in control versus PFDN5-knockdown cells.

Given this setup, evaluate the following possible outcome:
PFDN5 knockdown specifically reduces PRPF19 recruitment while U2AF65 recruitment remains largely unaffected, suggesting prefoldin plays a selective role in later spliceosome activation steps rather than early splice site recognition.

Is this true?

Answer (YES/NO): NO